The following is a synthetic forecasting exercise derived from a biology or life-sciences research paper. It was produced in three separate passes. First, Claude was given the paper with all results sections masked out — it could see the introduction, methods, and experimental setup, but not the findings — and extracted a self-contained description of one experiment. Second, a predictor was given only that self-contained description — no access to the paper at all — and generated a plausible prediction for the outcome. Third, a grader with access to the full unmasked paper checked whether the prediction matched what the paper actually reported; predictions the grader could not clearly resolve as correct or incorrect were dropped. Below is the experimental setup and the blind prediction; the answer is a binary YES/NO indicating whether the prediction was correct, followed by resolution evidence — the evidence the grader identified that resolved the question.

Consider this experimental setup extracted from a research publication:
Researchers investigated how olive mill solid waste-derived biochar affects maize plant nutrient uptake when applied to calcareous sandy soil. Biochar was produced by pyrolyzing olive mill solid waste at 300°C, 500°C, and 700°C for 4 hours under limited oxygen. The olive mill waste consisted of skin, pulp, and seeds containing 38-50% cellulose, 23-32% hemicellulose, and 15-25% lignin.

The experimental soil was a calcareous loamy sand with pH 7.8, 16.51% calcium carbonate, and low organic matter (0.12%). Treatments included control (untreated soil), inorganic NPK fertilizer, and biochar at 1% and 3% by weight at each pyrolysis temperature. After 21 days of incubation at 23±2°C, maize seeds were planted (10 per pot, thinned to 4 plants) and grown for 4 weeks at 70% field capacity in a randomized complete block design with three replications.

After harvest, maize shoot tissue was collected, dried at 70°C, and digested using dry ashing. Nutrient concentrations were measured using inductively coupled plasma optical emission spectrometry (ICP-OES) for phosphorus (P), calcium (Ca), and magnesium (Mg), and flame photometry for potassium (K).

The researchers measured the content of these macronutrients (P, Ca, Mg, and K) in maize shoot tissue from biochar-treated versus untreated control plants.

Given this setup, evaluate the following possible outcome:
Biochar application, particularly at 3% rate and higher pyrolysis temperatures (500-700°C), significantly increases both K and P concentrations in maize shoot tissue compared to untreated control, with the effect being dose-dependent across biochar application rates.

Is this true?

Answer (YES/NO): NO